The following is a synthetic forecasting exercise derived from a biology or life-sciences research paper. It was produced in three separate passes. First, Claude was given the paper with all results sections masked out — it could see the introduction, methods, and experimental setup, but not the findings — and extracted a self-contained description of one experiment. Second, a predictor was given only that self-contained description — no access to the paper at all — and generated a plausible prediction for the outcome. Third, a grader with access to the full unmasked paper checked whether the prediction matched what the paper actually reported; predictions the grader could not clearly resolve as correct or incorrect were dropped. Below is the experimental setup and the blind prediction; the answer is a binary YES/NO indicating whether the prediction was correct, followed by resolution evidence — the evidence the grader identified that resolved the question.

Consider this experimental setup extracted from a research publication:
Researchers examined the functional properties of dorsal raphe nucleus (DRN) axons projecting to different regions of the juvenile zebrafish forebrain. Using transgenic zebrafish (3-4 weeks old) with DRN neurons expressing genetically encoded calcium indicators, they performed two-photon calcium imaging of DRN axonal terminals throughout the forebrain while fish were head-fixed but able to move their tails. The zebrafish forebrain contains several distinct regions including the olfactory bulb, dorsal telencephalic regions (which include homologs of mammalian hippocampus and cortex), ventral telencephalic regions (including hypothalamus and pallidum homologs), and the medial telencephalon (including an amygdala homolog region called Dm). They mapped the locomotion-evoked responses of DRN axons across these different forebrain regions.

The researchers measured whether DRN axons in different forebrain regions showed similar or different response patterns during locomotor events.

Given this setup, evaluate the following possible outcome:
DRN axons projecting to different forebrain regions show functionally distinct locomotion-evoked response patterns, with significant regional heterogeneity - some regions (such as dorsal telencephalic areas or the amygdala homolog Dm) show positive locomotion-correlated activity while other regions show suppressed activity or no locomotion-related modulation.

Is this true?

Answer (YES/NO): NO